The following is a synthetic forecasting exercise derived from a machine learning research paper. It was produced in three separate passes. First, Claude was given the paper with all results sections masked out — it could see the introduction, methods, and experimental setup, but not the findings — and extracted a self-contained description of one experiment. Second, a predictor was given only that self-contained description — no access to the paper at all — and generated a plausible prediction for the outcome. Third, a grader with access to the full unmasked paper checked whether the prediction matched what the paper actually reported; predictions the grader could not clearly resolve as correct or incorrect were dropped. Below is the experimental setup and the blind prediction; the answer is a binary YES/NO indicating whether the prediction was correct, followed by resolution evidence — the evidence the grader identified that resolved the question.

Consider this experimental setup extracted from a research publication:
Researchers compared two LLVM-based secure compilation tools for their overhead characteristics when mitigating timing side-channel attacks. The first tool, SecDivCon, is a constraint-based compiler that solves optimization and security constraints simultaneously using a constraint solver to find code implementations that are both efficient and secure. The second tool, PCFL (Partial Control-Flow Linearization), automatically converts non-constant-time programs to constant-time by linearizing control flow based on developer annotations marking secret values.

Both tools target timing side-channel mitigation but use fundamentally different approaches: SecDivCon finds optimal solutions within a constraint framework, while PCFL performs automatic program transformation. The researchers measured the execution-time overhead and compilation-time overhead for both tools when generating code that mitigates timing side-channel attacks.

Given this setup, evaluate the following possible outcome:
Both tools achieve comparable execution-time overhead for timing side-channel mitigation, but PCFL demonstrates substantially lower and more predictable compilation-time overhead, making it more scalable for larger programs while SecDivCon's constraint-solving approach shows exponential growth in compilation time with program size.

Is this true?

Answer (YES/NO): NO